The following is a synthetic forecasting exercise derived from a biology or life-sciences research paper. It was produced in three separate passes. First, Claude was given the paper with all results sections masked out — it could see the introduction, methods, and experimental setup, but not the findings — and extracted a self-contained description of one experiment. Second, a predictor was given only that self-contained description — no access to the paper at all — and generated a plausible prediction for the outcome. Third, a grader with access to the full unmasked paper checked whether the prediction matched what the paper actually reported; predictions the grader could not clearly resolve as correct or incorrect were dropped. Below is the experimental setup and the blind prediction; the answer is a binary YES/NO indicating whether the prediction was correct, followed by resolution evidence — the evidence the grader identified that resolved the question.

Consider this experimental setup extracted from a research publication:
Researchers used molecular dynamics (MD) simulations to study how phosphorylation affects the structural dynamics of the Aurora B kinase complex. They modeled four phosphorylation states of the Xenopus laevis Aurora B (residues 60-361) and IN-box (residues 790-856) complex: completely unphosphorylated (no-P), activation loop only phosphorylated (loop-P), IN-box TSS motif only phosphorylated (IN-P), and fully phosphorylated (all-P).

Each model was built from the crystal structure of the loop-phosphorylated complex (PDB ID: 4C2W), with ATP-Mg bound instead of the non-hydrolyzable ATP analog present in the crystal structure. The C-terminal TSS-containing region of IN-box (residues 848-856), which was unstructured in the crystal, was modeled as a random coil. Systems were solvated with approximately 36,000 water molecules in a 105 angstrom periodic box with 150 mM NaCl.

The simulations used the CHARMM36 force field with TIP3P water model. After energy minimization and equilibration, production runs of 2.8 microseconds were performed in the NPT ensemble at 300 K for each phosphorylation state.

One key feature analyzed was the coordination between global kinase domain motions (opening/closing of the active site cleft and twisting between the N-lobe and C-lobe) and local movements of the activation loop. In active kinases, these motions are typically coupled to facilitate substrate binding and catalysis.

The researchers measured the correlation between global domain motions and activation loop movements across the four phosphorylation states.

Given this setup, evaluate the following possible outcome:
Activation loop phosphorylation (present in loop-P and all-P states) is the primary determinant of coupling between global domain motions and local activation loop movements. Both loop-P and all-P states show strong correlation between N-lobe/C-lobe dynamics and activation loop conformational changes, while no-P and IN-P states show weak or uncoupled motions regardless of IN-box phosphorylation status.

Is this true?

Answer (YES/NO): NO